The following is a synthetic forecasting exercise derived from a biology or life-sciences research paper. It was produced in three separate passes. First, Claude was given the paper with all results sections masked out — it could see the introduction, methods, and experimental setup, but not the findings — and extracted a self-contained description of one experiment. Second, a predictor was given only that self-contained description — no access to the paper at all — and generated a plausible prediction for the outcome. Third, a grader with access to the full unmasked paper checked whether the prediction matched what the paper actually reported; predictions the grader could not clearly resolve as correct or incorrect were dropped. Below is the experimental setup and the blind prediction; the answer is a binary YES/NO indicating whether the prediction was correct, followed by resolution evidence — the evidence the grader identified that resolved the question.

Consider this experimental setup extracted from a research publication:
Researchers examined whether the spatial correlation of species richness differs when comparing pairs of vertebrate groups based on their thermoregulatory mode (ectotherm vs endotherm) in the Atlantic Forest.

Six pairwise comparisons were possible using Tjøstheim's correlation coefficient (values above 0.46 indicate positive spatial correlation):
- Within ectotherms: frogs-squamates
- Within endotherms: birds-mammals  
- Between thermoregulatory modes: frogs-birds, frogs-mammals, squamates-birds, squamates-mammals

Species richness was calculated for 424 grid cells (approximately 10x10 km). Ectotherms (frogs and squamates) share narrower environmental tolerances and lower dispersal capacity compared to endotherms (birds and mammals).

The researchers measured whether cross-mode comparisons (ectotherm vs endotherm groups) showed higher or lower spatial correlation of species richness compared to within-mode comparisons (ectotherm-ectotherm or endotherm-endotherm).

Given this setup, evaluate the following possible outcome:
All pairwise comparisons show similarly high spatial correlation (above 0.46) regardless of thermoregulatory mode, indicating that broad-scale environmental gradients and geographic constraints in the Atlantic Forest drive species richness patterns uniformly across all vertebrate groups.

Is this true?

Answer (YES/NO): NO